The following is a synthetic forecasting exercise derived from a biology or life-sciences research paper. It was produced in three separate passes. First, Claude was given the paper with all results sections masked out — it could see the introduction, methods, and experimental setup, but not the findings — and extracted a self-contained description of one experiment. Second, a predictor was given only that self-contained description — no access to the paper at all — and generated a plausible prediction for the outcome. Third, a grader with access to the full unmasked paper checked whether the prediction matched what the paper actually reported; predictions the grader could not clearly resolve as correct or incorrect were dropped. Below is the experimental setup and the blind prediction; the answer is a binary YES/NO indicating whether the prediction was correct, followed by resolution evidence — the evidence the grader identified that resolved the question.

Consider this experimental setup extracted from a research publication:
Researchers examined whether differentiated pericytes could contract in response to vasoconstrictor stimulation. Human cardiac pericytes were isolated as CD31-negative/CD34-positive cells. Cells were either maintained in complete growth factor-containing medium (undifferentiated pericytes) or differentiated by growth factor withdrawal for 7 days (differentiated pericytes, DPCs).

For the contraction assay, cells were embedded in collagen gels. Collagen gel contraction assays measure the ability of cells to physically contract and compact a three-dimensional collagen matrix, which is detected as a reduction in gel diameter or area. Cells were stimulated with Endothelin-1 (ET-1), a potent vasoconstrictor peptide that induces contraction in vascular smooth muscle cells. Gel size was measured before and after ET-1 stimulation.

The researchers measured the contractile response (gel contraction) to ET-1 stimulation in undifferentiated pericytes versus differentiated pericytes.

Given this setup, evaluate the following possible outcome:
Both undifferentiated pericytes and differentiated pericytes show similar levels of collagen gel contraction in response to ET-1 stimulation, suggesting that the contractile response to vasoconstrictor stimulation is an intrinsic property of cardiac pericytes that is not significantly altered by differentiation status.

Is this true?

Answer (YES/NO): NO